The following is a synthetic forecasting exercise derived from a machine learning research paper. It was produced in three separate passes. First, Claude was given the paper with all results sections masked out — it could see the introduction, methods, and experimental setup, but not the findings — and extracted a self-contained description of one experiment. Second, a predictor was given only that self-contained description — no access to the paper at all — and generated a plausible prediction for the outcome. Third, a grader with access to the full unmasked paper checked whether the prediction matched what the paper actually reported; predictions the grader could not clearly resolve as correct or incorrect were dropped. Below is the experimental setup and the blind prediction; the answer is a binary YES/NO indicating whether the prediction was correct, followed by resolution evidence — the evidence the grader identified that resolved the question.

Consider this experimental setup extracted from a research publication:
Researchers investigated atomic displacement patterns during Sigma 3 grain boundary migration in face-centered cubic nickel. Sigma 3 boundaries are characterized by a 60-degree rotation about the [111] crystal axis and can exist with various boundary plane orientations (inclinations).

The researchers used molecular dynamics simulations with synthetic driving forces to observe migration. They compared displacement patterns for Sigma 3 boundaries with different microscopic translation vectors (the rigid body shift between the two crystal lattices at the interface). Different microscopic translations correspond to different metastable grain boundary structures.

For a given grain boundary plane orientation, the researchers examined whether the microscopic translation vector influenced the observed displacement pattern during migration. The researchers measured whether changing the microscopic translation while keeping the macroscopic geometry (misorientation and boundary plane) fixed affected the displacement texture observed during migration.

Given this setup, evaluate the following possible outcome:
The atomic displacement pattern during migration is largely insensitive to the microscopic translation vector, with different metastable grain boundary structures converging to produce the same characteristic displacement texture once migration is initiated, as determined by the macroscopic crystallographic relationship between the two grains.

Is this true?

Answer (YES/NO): NO